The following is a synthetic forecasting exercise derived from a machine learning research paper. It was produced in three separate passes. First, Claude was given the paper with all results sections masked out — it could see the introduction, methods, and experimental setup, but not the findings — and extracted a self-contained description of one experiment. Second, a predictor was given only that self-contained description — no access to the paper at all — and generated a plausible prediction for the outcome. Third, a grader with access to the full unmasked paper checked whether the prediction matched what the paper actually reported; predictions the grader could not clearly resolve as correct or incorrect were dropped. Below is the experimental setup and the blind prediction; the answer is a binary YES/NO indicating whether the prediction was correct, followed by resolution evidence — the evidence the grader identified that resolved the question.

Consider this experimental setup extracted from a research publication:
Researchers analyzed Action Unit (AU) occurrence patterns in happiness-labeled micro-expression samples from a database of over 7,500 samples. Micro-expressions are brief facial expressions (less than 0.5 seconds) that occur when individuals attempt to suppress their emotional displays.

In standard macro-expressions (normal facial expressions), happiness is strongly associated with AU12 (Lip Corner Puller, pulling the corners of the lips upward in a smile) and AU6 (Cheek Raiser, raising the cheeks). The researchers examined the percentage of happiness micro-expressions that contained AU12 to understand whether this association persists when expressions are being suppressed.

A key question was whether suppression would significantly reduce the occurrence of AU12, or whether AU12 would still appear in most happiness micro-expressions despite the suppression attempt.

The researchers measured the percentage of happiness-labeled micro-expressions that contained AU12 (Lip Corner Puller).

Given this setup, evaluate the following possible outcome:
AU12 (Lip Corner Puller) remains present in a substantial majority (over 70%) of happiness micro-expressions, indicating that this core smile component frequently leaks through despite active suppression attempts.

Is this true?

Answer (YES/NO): YES